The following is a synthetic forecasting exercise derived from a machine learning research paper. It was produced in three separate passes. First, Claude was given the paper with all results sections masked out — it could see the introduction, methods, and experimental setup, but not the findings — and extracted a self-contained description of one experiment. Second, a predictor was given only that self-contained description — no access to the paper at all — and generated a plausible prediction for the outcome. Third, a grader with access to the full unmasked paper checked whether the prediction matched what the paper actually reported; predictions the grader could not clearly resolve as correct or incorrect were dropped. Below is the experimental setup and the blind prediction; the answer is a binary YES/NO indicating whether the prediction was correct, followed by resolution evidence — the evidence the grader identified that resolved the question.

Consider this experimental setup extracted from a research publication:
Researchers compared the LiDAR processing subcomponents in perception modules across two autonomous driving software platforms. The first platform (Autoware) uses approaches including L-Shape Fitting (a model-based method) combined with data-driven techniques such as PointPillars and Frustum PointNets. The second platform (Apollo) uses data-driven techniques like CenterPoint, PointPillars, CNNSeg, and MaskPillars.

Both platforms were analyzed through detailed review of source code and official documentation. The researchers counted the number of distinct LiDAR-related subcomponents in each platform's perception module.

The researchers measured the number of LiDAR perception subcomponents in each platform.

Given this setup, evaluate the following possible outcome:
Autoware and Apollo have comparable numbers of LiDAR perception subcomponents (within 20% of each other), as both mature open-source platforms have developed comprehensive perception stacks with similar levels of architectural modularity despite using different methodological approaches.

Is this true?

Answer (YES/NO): NO